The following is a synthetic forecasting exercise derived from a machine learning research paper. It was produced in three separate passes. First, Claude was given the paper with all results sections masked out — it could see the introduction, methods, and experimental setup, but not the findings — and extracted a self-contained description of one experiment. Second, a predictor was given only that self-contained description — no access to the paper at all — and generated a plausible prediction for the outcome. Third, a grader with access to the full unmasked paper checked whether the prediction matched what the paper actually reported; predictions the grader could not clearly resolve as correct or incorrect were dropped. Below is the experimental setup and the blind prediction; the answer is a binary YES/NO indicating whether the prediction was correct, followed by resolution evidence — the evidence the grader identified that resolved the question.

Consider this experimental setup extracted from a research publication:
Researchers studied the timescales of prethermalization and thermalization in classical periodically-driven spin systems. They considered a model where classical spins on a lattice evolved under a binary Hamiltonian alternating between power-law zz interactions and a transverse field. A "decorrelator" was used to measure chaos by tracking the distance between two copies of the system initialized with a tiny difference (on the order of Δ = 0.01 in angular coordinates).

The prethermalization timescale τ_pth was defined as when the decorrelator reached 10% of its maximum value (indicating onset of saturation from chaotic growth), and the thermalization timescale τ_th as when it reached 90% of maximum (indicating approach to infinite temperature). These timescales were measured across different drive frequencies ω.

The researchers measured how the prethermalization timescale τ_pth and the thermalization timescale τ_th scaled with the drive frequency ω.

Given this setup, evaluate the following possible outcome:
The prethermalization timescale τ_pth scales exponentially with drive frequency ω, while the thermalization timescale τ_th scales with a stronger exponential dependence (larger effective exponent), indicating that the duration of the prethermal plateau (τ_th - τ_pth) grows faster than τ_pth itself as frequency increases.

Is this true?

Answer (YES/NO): NO